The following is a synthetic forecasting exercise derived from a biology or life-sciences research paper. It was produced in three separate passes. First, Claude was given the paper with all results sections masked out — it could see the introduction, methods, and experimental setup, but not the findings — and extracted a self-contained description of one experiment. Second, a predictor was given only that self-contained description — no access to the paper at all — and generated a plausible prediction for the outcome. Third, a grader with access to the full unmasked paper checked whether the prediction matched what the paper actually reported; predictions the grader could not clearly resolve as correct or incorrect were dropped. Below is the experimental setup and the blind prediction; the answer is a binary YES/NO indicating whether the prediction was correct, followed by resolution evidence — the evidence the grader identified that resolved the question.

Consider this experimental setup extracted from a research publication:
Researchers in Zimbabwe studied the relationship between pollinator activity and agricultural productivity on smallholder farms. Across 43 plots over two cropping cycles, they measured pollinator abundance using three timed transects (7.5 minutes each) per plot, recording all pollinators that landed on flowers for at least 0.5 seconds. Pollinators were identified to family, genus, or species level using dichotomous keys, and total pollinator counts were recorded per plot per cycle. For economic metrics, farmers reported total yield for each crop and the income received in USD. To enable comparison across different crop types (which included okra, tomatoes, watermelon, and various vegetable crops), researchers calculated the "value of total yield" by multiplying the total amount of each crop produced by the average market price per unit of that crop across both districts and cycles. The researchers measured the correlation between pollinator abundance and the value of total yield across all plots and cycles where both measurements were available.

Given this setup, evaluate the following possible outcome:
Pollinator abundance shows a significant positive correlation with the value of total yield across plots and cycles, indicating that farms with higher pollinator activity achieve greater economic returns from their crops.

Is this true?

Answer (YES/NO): YES